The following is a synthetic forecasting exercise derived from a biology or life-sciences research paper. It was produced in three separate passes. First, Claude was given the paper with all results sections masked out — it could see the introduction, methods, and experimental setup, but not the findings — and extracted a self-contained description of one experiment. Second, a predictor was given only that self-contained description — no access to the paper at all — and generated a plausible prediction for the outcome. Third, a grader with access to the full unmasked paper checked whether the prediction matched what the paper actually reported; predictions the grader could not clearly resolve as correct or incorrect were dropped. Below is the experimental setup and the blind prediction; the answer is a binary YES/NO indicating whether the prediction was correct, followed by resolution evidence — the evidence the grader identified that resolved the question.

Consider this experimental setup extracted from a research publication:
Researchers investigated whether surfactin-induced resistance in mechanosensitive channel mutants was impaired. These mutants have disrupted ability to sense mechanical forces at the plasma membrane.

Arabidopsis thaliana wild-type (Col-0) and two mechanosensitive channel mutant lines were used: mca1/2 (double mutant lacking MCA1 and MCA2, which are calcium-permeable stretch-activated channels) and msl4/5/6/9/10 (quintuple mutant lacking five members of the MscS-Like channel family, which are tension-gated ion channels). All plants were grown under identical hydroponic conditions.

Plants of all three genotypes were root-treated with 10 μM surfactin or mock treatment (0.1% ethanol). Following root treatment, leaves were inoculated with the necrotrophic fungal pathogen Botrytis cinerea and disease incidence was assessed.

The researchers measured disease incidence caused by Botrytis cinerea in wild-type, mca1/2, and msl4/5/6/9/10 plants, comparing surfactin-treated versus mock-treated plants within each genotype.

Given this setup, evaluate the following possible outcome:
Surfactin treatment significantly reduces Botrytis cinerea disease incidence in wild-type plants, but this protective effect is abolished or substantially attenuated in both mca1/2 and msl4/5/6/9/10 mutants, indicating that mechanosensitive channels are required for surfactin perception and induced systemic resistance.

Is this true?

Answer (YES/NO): YES